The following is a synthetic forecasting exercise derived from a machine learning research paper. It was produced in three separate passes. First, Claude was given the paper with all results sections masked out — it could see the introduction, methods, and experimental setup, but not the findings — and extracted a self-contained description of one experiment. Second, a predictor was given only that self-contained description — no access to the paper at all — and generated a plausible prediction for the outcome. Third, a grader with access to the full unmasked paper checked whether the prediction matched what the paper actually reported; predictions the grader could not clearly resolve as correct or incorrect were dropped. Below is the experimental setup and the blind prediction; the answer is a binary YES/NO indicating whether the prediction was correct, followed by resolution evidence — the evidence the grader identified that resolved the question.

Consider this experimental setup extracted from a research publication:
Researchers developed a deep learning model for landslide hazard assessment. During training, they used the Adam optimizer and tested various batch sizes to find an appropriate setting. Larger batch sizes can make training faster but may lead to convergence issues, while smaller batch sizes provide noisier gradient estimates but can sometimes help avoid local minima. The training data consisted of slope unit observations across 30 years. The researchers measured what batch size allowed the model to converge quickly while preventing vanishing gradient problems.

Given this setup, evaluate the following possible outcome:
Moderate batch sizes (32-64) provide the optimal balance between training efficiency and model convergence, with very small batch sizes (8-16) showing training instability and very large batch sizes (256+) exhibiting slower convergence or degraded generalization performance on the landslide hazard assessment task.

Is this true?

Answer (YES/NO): NO